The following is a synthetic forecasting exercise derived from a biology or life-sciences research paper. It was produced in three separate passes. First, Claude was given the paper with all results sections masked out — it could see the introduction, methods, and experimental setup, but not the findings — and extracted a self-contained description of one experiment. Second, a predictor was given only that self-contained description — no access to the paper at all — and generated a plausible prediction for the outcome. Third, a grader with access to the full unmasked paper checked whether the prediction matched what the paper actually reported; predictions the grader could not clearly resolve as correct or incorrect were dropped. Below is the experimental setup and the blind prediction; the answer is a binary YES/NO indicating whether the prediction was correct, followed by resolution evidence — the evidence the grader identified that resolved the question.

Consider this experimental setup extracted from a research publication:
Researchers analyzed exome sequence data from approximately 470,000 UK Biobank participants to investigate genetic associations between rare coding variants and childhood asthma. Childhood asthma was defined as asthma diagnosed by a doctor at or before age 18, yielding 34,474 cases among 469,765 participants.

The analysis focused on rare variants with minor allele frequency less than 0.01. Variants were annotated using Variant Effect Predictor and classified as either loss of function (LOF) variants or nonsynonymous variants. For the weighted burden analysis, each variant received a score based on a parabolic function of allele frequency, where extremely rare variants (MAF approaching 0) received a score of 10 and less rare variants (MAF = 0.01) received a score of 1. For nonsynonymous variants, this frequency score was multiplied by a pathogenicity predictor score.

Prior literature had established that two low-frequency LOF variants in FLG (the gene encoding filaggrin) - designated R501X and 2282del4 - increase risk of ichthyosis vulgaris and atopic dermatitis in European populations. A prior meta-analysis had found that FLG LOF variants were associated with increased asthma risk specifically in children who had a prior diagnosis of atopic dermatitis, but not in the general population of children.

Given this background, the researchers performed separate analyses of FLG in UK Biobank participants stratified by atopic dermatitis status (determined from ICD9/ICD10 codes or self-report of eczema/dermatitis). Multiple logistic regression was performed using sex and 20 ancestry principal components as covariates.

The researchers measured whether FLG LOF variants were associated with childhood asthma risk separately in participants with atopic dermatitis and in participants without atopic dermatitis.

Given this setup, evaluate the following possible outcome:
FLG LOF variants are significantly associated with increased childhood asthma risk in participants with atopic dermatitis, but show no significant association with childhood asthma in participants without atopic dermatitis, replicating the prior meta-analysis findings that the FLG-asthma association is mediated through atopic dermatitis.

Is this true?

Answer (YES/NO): NO